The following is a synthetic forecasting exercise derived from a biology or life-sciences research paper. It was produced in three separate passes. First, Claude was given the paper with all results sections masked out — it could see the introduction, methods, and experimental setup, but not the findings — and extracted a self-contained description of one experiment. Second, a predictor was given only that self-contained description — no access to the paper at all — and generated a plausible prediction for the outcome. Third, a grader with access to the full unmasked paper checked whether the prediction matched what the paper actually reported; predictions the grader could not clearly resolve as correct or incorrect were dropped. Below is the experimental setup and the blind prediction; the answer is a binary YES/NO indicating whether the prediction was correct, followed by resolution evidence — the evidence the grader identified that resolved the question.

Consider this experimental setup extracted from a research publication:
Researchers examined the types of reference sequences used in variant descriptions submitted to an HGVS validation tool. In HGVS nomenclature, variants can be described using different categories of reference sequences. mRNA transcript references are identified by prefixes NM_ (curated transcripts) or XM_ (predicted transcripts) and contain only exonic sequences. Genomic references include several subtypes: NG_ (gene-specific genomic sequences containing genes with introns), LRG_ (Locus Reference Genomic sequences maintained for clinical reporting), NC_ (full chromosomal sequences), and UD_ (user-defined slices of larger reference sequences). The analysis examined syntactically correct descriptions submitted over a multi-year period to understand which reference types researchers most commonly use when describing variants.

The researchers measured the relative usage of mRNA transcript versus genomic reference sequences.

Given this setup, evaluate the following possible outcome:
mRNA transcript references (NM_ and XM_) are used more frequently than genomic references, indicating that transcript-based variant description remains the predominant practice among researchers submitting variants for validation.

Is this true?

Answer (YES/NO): YES